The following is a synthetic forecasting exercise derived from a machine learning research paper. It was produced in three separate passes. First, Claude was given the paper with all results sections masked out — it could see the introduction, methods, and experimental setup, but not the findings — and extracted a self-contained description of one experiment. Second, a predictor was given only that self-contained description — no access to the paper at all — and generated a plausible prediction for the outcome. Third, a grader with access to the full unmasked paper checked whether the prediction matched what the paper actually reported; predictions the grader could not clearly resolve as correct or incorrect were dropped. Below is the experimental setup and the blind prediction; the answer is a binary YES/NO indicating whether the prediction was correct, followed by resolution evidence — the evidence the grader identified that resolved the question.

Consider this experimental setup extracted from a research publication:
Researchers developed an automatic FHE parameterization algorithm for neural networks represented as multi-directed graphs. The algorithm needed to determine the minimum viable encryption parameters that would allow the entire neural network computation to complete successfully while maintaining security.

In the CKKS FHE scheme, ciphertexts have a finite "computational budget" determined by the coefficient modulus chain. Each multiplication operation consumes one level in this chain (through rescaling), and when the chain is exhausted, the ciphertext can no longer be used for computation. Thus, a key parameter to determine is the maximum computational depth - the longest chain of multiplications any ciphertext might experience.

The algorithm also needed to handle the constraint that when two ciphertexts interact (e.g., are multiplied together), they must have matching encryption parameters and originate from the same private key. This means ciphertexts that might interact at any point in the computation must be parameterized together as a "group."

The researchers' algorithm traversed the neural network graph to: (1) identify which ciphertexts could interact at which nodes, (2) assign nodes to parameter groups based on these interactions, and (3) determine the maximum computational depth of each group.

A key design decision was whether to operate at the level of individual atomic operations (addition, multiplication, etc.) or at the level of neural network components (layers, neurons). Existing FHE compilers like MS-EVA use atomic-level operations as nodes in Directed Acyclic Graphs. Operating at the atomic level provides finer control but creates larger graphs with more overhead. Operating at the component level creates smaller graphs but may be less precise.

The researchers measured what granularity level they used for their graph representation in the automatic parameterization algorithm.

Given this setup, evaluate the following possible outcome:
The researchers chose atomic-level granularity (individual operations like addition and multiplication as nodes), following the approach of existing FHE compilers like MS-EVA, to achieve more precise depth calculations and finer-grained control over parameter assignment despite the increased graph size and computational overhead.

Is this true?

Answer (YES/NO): NO